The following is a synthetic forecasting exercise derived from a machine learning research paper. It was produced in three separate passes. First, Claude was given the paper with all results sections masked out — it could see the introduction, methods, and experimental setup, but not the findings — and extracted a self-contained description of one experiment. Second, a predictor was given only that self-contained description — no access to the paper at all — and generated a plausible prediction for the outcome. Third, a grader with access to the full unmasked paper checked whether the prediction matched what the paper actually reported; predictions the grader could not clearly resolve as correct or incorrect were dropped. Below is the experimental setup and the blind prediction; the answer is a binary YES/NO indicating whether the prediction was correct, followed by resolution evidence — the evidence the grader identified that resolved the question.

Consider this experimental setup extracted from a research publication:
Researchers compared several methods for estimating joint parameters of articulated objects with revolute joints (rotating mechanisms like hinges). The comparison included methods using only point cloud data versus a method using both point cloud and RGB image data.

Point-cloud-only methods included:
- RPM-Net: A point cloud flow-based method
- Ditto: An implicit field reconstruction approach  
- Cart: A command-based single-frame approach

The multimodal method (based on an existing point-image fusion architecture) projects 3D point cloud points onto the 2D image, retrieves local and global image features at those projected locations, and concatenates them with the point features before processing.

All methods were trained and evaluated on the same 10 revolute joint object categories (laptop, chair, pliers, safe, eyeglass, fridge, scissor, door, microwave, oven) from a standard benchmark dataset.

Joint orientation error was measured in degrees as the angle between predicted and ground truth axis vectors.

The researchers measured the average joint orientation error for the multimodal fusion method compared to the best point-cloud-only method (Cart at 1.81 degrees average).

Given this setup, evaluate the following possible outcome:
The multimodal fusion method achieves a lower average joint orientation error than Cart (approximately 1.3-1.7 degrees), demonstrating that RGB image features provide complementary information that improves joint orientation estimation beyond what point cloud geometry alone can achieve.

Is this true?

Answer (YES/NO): YES